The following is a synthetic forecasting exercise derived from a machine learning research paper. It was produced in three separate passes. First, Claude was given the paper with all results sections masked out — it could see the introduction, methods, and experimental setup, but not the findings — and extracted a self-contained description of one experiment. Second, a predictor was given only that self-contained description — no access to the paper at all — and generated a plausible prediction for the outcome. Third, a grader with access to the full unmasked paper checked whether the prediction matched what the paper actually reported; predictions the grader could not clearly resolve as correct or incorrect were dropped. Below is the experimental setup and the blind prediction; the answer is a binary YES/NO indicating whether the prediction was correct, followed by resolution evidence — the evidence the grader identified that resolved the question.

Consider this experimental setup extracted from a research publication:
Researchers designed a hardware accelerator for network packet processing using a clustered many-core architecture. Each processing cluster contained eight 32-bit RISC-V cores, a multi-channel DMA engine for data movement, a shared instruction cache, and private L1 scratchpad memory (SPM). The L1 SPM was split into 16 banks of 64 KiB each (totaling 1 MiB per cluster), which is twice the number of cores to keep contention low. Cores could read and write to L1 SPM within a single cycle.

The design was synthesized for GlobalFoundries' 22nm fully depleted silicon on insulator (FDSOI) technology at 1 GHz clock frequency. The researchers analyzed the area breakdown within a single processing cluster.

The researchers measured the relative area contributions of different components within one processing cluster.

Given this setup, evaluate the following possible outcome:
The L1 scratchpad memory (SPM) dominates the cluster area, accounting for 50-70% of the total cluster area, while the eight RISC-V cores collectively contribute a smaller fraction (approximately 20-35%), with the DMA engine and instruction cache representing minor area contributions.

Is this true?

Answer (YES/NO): NO